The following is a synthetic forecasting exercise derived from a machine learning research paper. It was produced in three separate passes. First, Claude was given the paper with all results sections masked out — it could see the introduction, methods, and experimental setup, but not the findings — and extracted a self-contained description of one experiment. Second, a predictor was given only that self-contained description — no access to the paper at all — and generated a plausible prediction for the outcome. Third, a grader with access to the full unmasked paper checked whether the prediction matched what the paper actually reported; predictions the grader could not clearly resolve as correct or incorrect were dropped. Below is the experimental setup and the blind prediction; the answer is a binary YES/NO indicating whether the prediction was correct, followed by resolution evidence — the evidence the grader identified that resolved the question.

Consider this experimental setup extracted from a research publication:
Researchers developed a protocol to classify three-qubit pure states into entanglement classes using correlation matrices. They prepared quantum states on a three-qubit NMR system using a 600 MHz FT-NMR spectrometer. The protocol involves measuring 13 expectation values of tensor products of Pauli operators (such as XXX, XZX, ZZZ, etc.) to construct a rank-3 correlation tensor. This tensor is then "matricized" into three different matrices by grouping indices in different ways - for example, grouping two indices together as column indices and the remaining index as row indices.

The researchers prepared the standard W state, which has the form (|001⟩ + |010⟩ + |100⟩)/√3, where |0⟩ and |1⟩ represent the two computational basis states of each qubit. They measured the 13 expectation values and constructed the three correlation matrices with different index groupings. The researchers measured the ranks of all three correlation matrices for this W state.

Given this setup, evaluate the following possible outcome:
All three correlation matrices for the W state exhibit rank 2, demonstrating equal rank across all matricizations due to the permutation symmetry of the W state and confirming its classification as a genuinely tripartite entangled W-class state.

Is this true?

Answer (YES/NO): NO